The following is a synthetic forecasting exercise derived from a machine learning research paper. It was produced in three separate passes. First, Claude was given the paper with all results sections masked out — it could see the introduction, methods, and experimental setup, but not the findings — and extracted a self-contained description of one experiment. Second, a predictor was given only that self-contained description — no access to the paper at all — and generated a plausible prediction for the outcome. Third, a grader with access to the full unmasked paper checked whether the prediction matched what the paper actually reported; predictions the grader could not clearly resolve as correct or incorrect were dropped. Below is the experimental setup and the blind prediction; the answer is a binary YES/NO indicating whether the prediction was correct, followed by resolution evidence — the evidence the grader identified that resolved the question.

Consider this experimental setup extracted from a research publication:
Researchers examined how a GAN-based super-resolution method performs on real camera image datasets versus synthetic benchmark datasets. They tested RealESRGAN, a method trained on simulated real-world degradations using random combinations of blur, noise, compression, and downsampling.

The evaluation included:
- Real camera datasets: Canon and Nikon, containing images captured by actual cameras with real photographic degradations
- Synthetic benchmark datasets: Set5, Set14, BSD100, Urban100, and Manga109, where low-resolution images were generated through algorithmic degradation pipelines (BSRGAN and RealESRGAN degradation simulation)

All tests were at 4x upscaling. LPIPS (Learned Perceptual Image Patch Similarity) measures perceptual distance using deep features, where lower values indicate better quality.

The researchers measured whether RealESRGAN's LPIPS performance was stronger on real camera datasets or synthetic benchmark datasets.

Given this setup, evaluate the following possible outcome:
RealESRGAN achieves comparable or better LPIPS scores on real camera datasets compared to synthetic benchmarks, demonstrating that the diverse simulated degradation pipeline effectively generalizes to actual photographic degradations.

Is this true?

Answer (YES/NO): YES